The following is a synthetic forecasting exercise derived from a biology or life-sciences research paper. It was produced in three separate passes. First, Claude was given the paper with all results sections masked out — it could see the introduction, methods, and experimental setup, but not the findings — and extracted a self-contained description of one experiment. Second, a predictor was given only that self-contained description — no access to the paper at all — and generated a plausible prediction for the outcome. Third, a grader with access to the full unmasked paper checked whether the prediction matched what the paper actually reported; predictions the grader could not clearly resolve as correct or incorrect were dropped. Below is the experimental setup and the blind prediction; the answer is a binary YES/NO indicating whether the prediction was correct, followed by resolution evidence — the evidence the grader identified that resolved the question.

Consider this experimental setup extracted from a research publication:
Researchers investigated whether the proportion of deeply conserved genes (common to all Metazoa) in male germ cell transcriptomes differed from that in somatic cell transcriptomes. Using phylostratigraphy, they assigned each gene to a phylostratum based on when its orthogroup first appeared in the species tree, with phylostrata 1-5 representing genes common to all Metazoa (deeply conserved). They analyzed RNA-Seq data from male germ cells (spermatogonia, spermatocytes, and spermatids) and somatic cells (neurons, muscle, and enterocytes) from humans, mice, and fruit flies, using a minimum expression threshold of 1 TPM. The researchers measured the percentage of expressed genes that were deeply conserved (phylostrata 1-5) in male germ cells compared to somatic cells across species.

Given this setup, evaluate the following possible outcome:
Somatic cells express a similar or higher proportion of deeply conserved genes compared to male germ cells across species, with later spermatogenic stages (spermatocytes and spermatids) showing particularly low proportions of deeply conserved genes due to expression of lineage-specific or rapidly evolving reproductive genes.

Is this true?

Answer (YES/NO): NO